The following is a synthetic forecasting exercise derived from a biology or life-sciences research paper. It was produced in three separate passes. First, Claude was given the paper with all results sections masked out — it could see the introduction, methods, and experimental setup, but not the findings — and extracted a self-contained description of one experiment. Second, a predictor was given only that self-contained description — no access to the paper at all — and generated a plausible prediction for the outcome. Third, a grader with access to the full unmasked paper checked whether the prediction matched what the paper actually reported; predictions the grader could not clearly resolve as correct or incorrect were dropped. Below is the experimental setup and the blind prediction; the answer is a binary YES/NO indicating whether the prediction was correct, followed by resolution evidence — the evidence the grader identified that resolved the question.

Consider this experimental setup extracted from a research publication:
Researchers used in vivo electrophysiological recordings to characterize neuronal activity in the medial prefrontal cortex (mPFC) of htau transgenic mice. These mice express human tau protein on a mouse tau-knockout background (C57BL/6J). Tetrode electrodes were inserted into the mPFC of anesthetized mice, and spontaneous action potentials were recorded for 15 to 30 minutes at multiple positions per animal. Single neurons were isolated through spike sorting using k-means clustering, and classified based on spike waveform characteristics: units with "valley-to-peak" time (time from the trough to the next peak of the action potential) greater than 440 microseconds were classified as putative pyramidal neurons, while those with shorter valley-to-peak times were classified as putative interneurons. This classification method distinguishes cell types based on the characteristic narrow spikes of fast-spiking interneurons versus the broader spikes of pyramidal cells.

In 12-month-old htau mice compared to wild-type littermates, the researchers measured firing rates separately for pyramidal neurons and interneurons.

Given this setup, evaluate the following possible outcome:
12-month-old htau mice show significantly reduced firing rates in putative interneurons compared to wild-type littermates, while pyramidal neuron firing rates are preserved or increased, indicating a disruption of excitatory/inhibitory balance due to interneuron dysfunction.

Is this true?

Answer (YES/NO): NO